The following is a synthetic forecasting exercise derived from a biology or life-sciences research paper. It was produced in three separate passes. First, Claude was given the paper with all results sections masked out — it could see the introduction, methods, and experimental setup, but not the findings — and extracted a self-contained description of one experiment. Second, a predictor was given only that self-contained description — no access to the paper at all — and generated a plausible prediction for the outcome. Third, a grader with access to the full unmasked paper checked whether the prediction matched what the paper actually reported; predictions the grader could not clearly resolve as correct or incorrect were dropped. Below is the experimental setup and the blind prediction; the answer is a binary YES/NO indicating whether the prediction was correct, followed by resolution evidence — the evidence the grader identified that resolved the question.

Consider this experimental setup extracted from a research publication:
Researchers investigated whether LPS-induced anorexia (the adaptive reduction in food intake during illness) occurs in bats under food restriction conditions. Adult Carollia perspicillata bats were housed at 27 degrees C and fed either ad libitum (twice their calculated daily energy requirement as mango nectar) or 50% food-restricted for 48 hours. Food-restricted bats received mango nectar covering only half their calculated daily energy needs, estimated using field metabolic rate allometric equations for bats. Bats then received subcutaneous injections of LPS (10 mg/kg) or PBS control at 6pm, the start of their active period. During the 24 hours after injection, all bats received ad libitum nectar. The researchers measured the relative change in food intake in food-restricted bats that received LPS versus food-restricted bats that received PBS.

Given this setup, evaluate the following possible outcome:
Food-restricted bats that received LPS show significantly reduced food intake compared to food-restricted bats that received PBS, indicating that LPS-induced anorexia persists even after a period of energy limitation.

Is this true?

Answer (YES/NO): YES